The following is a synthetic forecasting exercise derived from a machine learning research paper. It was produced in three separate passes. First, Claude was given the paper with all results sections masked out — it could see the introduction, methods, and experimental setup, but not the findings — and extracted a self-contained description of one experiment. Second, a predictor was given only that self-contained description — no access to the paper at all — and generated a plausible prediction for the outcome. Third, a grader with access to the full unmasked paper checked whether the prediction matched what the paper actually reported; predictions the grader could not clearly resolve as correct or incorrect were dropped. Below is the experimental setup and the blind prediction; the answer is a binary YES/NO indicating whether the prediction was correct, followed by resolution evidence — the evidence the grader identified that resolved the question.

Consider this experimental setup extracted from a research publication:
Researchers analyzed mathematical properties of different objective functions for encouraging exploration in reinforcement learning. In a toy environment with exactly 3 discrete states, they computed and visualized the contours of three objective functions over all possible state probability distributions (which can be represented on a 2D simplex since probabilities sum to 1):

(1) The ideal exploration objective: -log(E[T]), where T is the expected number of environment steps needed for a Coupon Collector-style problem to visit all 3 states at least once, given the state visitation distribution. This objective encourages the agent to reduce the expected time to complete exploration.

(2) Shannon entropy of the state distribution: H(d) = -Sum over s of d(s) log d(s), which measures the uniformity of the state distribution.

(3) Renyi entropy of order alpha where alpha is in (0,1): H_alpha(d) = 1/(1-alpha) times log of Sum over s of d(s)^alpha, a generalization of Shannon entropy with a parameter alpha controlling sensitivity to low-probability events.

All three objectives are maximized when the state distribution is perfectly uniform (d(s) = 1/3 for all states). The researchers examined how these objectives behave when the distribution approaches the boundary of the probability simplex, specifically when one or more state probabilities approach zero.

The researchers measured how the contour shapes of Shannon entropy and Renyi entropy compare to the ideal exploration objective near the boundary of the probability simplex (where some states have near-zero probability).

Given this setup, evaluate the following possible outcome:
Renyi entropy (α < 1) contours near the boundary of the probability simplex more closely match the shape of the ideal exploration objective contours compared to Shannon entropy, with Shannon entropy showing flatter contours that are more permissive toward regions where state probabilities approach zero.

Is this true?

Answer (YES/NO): YES